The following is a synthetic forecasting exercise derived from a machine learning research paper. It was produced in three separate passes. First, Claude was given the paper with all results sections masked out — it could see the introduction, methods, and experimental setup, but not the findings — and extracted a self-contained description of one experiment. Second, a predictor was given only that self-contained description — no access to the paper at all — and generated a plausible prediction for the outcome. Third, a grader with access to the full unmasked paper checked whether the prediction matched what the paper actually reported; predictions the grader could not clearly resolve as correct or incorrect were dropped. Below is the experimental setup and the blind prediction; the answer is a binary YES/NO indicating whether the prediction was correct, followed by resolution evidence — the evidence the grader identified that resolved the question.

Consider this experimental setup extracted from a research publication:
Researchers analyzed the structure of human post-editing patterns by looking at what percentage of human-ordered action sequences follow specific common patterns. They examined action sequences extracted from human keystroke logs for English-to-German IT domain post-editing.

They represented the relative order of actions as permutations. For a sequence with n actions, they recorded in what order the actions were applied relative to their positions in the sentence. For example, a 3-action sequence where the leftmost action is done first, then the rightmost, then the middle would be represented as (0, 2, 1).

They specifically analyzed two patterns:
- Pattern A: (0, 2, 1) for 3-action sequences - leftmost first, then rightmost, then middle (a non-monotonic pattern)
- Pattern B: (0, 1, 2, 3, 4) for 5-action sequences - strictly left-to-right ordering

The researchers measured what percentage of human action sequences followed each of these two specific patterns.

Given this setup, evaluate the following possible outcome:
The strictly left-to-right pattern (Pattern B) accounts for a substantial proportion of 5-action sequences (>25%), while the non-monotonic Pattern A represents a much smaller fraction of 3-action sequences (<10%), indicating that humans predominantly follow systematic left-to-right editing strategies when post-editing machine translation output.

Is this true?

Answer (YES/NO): NO